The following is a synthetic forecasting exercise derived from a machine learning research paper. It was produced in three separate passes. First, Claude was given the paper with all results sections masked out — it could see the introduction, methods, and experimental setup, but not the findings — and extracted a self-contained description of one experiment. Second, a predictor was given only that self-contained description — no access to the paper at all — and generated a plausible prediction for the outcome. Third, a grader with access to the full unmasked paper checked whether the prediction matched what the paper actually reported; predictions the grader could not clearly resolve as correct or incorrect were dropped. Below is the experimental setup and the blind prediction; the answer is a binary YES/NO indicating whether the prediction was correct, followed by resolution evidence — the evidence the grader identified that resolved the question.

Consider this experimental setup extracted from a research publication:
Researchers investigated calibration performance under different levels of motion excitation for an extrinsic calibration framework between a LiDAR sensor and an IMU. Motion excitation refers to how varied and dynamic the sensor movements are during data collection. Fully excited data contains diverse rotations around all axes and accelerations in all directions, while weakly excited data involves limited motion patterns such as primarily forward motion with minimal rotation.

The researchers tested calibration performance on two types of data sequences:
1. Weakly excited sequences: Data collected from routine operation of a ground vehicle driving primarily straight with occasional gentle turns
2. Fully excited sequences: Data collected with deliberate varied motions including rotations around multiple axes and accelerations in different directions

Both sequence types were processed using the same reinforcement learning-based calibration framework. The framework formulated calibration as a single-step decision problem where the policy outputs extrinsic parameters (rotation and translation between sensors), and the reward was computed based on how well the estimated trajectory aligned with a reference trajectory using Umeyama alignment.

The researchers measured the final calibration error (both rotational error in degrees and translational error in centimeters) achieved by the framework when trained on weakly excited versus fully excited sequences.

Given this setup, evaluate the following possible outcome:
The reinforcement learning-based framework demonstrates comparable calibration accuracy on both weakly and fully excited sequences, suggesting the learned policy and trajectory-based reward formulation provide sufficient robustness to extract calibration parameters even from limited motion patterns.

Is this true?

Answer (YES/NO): NO